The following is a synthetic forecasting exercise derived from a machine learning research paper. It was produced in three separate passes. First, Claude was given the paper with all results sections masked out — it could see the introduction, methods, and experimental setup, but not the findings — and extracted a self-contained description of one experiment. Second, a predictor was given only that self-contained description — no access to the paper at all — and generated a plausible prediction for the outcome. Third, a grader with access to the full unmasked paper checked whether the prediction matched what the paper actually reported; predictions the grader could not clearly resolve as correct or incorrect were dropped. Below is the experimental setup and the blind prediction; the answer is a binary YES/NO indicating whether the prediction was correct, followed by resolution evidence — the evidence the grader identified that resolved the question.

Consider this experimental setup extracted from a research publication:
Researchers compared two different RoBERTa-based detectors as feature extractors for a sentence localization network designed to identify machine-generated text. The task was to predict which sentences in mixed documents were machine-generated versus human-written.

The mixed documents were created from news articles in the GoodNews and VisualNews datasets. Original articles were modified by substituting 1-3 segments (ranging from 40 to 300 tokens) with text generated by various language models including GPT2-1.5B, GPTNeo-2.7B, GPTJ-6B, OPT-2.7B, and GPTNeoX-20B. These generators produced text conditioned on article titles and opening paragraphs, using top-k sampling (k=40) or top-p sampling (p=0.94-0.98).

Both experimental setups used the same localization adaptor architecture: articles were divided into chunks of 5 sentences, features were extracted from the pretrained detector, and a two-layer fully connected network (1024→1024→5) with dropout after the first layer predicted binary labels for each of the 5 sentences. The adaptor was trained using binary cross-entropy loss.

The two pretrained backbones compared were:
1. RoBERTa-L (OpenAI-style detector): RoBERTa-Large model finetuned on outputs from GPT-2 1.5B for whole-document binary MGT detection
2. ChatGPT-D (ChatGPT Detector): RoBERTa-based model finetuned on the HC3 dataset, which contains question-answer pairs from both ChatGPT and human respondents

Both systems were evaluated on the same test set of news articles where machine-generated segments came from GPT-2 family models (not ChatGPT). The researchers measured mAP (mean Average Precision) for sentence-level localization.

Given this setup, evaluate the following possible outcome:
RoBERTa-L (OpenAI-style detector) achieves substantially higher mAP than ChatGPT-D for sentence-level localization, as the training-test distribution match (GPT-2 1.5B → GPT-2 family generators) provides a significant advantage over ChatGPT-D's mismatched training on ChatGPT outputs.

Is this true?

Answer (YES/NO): YES